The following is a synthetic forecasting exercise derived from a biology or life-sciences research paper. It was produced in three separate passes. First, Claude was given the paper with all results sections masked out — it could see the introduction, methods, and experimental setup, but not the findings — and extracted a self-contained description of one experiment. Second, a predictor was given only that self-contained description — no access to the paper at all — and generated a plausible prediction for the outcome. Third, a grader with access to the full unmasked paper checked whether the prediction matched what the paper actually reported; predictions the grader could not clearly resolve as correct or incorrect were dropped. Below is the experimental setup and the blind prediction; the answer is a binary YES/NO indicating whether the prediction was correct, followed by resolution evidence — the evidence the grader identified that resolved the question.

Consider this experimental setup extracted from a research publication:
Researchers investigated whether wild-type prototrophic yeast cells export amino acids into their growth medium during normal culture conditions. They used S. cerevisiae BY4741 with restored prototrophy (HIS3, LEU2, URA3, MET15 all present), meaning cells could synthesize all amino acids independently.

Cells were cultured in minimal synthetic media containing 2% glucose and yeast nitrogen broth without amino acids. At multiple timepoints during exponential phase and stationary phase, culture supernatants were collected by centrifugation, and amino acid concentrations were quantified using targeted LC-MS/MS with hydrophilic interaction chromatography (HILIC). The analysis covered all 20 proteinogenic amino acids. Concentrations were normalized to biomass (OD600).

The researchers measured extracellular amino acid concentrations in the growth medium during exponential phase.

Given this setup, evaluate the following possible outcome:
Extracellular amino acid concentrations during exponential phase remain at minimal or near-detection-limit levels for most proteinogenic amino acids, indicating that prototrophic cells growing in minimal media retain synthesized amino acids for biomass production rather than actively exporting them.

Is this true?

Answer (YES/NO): NO